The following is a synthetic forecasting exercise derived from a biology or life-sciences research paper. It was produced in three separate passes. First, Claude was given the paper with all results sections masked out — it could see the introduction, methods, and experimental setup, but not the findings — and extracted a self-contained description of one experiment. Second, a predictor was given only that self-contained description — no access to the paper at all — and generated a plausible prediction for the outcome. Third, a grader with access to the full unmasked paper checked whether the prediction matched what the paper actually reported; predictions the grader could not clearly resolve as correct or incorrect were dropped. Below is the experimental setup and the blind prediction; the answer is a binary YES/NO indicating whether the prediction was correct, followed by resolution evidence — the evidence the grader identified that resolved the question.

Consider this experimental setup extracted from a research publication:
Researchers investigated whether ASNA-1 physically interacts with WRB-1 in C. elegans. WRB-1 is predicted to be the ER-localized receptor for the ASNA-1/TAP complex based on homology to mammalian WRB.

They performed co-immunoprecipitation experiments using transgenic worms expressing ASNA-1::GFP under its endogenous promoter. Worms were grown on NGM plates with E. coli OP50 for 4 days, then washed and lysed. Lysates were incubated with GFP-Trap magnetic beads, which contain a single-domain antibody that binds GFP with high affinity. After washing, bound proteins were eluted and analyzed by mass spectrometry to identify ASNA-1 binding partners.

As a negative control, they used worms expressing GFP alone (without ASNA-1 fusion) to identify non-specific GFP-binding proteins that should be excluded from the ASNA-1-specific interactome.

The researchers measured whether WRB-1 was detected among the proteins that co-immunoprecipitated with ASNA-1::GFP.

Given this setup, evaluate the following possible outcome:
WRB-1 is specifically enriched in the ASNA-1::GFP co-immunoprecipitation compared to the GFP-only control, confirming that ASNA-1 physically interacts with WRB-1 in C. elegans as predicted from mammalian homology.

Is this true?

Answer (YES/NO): YES